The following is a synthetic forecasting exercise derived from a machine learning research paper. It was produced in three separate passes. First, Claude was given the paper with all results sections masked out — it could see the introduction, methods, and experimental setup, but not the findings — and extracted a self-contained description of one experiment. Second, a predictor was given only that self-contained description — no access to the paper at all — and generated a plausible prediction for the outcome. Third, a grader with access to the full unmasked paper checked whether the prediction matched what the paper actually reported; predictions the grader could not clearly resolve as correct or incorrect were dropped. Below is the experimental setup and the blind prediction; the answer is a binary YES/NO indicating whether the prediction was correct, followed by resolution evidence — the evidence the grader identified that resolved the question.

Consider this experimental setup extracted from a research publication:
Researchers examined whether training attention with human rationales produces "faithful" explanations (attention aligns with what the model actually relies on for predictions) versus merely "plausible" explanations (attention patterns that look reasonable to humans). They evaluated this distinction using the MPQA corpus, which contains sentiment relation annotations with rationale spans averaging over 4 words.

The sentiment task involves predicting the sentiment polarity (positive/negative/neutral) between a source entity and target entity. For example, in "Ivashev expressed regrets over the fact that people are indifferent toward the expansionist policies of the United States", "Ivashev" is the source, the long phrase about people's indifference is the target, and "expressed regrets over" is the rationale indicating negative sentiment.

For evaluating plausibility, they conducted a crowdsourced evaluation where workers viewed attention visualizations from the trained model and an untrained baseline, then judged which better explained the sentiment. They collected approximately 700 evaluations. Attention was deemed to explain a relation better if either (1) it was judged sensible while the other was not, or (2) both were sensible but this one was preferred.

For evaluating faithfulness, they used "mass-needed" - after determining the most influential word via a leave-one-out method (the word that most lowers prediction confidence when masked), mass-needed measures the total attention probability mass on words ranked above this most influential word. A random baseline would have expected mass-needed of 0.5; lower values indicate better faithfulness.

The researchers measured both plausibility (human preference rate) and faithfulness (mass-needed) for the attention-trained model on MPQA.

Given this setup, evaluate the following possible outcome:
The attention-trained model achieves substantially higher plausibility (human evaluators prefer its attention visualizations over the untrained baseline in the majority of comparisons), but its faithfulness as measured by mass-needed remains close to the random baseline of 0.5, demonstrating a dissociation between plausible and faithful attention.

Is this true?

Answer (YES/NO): NO